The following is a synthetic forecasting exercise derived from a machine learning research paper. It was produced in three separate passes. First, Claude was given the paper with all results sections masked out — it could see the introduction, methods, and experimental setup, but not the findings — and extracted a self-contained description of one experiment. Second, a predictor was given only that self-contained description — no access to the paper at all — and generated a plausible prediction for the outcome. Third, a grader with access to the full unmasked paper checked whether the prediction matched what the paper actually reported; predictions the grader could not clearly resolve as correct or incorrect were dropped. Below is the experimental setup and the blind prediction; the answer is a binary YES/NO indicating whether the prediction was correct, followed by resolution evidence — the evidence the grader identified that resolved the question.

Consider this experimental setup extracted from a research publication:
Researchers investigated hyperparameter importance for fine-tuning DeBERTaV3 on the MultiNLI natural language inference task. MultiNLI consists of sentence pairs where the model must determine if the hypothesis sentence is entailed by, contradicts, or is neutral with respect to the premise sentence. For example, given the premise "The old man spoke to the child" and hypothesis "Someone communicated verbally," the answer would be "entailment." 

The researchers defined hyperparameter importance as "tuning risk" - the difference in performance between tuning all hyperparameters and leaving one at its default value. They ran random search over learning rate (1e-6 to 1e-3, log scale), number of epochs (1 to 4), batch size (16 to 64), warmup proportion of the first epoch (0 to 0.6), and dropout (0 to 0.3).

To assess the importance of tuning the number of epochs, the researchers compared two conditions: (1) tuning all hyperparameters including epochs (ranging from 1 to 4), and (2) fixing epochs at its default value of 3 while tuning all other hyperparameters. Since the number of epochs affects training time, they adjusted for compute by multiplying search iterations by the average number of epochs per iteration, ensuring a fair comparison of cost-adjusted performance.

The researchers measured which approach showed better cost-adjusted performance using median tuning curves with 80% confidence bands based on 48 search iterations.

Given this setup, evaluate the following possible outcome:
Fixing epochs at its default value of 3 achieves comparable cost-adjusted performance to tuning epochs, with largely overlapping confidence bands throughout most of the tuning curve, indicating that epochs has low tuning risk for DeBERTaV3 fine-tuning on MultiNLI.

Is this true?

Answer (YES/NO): NO